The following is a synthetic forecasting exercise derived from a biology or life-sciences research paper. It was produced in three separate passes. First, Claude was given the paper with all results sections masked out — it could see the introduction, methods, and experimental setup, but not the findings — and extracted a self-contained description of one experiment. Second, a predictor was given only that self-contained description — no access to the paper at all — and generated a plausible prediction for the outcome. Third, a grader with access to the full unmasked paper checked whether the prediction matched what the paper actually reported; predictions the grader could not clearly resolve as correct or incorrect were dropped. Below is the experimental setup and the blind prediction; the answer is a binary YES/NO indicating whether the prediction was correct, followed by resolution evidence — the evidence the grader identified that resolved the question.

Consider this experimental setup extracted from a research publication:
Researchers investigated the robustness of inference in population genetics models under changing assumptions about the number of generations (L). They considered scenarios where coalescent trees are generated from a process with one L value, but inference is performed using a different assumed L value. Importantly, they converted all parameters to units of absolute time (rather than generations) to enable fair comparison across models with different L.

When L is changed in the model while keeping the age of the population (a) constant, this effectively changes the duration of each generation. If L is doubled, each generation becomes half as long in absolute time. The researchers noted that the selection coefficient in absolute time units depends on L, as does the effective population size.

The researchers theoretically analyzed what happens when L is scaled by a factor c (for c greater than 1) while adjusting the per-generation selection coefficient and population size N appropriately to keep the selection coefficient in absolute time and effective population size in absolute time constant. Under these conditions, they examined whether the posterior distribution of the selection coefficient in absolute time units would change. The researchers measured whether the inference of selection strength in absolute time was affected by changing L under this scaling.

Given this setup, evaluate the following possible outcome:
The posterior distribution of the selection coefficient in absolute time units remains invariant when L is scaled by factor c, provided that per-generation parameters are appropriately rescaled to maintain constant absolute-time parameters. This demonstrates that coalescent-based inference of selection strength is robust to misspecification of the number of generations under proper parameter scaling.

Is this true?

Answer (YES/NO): YES